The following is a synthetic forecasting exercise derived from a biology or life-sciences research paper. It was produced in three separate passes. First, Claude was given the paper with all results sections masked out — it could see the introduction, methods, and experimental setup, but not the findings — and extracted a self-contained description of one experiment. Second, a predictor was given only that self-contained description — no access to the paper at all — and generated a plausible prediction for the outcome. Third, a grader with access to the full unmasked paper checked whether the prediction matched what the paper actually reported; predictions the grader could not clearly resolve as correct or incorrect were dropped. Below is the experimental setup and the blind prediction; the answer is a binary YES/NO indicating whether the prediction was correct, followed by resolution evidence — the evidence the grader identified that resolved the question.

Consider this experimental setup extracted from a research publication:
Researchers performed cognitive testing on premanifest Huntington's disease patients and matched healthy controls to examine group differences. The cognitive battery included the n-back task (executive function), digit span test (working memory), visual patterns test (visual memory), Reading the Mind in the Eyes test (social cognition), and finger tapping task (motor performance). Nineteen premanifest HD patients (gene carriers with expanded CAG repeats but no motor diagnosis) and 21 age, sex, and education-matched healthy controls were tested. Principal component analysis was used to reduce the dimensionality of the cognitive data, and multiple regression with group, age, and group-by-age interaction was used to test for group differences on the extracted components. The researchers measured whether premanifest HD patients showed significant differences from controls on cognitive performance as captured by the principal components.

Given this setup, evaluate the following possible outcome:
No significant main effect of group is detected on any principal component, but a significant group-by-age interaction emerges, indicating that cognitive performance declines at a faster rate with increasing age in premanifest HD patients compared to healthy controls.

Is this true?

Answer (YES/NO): YES